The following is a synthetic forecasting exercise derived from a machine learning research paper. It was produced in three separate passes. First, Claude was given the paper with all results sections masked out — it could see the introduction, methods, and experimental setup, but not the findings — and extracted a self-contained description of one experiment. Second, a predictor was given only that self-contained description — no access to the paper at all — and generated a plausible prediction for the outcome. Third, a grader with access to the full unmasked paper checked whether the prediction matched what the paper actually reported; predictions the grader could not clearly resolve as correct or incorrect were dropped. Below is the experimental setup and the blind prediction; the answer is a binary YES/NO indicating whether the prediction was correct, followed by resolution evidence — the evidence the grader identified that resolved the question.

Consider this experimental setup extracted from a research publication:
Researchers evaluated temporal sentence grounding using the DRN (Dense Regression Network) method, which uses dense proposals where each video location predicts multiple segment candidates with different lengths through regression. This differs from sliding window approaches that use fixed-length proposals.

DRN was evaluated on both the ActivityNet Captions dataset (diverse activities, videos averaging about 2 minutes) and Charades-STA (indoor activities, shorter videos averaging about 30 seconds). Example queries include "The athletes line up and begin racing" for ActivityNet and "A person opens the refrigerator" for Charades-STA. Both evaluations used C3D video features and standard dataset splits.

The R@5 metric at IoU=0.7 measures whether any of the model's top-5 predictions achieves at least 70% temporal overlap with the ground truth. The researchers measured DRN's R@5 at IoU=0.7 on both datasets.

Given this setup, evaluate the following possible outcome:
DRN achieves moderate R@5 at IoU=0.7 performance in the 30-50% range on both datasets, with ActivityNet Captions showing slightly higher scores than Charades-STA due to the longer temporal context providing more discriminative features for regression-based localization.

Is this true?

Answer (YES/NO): NO